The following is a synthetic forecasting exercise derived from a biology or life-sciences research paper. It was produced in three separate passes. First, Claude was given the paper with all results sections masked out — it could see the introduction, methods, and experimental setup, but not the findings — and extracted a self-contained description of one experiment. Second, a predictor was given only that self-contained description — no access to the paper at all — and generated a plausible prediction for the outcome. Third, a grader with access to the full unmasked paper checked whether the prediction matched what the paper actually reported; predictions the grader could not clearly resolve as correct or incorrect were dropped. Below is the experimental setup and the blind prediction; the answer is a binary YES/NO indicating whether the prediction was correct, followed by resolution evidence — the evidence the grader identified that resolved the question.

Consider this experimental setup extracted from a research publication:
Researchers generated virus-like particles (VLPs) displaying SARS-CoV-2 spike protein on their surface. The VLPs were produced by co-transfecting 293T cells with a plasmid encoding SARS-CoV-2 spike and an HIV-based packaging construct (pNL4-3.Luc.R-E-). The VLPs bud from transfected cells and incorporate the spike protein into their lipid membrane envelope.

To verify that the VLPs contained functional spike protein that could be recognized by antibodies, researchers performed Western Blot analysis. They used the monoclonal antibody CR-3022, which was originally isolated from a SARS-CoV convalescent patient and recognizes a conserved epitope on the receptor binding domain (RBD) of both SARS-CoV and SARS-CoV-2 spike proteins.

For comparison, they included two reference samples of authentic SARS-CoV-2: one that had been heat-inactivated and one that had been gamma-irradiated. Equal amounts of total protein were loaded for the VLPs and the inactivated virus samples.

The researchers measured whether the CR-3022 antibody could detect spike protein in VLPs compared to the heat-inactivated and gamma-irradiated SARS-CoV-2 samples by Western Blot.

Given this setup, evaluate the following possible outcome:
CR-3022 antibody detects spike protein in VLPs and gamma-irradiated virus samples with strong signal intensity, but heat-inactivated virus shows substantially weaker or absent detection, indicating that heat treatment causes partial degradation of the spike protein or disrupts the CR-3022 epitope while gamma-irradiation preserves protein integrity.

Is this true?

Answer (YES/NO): YES